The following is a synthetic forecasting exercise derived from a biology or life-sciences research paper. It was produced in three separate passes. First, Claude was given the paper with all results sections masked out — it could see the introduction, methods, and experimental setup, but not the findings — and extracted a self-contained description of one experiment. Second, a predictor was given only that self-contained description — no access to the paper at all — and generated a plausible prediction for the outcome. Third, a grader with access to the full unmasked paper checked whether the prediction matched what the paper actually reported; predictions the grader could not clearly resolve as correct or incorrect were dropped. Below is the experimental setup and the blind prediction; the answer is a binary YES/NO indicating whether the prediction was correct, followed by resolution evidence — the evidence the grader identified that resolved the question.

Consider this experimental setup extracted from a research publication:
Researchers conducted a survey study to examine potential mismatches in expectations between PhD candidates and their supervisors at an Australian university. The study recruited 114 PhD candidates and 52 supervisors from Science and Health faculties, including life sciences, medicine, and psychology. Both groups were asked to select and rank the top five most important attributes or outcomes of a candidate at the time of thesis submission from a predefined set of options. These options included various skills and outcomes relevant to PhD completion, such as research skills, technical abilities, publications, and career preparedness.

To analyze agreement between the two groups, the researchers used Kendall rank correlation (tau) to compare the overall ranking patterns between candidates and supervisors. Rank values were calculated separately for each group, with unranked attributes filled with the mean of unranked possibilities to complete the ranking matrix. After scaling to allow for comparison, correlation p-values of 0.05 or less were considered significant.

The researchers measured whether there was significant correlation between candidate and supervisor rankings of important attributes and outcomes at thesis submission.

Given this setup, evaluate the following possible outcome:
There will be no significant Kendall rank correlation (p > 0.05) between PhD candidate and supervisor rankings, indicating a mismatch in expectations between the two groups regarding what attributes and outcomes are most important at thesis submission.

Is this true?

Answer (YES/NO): NO